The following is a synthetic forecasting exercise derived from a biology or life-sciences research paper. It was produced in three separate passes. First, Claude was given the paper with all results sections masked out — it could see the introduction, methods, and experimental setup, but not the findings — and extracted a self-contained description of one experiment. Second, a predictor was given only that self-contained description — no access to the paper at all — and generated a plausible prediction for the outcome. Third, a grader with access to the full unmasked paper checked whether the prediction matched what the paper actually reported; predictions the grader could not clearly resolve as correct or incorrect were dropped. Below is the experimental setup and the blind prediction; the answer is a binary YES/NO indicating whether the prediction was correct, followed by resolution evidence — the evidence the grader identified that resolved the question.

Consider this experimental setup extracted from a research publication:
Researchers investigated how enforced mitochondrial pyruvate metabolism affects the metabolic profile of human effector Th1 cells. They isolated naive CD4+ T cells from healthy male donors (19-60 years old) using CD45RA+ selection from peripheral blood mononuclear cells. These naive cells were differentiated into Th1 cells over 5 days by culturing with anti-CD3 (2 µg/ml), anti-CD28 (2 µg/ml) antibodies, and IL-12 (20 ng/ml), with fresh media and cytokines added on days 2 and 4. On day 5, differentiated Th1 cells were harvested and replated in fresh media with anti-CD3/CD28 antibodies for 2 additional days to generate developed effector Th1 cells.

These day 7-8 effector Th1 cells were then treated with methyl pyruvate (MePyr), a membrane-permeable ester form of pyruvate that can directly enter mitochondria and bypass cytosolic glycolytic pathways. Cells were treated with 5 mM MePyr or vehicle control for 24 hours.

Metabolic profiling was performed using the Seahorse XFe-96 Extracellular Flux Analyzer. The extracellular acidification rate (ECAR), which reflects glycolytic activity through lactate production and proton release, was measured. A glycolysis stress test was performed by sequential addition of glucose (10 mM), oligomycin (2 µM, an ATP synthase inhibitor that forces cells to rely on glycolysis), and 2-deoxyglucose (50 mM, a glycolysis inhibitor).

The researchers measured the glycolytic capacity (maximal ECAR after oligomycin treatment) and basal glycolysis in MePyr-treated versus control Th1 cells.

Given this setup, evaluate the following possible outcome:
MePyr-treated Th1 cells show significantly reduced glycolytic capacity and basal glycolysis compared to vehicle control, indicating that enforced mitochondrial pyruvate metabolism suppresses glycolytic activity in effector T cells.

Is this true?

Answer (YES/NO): YES